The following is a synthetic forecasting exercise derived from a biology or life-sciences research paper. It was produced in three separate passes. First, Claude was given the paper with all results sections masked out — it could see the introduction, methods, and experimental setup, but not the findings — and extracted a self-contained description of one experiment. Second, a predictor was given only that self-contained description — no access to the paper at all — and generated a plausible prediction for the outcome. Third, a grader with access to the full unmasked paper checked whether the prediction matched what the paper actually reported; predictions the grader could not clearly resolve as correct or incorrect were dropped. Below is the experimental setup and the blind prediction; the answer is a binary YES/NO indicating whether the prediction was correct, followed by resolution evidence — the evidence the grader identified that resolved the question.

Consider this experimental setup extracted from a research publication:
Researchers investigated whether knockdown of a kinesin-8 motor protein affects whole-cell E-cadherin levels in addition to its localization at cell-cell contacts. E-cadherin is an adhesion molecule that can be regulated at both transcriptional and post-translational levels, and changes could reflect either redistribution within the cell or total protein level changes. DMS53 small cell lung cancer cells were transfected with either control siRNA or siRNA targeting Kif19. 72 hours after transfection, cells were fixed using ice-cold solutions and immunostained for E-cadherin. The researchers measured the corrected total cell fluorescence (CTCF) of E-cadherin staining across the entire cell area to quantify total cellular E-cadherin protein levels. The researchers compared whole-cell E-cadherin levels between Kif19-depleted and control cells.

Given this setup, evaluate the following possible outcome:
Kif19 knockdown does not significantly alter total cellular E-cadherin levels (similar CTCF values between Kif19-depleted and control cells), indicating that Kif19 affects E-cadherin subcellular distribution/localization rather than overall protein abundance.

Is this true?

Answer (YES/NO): NO